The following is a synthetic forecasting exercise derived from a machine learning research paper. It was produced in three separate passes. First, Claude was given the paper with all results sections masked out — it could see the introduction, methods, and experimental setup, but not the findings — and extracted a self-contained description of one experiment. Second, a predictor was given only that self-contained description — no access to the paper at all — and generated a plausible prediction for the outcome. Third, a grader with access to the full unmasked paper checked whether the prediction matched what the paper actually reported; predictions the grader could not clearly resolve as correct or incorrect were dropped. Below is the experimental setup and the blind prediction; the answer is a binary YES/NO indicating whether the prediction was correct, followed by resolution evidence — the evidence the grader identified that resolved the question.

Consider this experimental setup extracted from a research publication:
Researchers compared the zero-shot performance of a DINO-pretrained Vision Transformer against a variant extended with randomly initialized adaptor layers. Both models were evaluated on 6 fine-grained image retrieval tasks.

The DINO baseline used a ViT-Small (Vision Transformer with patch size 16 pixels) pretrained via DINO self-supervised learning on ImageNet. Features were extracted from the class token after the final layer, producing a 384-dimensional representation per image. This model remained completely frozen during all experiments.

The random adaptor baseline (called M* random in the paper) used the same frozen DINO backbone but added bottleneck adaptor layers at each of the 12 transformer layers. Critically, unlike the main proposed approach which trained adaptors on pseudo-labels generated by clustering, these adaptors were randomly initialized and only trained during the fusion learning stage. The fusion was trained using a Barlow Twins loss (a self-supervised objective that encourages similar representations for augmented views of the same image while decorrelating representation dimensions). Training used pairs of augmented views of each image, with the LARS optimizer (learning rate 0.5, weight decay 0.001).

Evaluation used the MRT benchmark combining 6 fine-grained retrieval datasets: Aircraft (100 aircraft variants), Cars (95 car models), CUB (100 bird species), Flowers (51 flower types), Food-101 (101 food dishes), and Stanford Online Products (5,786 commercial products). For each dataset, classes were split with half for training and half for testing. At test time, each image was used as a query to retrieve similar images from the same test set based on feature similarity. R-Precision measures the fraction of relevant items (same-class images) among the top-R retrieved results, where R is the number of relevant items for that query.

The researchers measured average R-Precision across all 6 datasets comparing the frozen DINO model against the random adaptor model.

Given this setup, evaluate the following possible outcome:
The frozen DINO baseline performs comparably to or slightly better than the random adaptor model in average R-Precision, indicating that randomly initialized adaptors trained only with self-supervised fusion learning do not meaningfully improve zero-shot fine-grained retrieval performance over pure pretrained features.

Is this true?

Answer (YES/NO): YES